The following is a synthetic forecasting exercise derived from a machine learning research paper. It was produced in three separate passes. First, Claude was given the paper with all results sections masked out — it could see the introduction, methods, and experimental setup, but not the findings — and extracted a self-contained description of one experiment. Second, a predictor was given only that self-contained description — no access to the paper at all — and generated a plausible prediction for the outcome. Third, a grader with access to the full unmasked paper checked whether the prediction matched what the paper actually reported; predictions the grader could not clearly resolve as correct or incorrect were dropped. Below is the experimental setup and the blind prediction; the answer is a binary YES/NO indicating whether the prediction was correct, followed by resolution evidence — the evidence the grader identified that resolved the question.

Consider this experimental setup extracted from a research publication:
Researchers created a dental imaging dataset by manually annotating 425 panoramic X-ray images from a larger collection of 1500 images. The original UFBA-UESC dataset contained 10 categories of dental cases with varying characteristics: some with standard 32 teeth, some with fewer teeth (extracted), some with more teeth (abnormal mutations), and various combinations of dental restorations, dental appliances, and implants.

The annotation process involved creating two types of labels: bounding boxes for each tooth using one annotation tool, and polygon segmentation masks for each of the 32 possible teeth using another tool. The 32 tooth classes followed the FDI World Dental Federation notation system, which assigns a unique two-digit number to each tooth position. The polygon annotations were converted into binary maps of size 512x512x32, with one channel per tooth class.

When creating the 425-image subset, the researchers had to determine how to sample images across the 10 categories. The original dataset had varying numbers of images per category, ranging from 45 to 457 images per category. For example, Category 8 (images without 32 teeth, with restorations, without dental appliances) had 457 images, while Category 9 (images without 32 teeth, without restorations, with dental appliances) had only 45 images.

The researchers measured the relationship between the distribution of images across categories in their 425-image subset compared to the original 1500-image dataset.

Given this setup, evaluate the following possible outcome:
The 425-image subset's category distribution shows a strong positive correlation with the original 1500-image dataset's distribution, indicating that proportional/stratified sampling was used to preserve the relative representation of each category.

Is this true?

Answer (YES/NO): YES